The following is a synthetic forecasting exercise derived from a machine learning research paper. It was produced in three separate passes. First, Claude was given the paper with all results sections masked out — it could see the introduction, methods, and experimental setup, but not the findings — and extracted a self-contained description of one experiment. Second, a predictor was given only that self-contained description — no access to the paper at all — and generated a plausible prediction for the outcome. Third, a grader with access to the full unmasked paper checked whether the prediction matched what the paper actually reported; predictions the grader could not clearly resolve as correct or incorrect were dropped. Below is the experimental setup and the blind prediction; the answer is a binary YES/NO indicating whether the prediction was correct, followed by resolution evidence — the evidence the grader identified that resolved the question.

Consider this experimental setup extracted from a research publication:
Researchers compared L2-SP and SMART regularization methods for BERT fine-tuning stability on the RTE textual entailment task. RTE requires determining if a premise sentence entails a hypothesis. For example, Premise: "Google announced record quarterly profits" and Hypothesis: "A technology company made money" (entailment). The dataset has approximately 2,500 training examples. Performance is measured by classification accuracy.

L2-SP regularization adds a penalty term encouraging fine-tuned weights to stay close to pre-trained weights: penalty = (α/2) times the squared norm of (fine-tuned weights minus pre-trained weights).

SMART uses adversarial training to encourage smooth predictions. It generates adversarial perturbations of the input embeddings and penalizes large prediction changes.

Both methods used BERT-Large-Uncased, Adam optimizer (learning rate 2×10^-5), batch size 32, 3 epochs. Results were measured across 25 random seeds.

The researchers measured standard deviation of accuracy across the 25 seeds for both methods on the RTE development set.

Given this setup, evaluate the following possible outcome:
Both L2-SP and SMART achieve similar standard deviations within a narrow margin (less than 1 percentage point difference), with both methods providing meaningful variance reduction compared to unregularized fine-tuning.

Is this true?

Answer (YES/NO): NO